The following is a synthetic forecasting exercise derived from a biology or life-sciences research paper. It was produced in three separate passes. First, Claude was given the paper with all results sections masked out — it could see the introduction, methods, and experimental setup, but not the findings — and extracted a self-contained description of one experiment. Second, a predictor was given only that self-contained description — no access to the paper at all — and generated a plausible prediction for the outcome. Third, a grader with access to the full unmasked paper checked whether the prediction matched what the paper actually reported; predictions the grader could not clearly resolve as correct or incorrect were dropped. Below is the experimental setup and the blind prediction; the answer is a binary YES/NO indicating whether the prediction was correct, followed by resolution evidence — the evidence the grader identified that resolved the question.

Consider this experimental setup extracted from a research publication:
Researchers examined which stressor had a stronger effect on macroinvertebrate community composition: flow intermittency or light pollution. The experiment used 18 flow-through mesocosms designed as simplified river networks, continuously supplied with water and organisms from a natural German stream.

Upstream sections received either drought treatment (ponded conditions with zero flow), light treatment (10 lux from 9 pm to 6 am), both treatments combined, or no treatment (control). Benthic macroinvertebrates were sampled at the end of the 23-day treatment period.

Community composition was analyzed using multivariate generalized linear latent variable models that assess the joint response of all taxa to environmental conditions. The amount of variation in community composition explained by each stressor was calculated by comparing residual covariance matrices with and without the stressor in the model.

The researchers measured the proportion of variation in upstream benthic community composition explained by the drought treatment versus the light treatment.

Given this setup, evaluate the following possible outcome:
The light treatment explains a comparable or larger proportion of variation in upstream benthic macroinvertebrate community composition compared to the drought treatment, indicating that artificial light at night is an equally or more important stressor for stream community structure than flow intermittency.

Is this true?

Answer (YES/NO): NO